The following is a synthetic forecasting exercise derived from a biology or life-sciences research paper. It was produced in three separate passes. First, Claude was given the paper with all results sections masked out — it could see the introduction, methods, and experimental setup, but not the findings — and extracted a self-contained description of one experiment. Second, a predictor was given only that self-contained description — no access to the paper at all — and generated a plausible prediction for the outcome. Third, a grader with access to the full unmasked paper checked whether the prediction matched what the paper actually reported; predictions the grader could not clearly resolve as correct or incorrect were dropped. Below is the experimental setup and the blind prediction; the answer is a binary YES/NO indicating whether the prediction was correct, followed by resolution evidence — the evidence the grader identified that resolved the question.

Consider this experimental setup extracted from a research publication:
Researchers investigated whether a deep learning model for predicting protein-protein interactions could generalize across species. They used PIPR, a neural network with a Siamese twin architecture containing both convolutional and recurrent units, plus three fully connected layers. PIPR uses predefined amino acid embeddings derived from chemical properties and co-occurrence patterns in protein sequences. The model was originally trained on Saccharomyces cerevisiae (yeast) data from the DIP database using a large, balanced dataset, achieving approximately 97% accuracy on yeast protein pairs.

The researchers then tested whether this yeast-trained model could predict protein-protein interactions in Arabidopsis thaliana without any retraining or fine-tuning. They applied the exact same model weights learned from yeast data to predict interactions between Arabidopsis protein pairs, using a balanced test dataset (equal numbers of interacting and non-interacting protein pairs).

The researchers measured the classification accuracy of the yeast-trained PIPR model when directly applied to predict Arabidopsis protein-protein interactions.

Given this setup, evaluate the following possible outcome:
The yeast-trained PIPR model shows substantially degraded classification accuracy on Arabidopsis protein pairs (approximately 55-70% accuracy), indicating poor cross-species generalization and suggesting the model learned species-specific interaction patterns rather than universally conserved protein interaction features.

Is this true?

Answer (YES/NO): NO